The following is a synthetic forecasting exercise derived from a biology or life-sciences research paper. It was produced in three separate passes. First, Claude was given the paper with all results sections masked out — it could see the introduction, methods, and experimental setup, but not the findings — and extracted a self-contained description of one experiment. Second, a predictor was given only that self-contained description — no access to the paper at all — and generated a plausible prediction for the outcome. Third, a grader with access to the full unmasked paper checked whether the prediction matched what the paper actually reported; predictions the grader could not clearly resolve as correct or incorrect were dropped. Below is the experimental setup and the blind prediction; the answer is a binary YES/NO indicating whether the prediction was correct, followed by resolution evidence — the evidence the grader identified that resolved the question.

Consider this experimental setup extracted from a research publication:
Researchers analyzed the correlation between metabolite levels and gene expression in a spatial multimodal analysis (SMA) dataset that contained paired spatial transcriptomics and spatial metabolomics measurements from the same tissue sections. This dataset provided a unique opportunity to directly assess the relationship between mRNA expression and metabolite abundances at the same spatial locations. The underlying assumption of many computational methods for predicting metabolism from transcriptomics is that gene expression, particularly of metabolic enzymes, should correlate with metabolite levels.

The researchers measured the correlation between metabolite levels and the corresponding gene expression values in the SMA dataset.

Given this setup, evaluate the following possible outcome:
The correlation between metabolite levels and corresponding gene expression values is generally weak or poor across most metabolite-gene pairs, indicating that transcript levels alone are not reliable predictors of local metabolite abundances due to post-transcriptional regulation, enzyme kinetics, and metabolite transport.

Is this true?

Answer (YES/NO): YES